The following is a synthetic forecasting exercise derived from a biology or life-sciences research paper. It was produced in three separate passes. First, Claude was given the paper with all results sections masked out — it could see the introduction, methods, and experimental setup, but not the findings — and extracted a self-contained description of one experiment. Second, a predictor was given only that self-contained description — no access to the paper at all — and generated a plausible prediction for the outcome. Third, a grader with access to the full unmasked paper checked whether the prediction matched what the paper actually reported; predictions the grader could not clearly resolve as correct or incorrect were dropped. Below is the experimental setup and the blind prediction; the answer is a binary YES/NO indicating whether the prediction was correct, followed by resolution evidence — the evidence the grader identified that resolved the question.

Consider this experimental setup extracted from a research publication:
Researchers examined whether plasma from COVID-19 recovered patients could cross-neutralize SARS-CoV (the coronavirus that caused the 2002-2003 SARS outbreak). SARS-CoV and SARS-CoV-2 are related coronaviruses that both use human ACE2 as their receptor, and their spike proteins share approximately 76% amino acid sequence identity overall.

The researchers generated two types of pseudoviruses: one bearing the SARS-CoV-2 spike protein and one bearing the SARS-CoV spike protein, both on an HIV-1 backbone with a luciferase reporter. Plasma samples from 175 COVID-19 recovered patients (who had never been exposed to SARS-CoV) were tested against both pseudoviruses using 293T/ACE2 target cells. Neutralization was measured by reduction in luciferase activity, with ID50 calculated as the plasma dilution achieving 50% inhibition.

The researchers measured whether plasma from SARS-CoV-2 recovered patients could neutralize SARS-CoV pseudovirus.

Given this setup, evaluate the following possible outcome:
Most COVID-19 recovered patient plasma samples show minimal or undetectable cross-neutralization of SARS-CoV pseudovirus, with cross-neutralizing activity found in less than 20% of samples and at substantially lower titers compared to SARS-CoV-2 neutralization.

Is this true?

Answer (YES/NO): YES